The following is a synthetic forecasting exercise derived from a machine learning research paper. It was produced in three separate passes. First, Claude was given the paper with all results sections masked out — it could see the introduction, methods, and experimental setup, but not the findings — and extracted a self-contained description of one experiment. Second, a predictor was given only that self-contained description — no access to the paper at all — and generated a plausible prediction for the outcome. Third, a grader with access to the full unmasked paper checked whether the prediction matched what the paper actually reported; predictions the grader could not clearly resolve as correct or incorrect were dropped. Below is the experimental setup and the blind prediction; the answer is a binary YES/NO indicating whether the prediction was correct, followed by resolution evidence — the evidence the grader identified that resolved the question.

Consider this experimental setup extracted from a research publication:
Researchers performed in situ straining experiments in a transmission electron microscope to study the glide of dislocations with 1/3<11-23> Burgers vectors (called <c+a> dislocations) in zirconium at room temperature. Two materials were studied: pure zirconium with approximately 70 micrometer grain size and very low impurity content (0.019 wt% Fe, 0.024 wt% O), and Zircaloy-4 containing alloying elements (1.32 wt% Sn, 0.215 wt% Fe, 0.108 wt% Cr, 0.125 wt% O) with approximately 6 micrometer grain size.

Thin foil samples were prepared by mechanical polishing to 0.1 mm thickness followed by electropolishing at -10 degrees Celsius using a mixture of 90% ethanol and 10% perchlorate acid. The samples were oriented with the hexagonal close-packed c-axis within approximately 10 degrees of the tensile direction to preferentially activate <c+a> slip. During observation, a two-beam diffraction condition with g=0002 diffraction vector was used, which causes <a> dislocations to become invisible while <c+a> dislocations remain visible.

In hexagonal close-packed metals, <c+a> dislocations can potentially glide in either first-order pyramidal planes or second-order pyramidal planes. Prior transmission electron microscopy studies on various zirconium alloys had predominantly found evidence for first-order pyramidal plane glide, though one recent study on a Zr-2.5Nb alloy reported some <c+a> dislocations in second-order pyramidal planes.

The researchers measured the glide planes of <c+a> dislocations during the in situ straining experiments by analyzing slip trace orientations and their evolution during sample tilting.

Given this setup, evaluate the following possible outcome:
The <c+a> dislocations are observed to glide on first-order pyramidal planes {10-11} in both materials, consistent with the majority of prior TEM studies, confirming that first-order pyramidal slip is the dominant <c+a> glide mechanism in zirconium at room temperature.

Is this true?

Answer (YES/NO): YES